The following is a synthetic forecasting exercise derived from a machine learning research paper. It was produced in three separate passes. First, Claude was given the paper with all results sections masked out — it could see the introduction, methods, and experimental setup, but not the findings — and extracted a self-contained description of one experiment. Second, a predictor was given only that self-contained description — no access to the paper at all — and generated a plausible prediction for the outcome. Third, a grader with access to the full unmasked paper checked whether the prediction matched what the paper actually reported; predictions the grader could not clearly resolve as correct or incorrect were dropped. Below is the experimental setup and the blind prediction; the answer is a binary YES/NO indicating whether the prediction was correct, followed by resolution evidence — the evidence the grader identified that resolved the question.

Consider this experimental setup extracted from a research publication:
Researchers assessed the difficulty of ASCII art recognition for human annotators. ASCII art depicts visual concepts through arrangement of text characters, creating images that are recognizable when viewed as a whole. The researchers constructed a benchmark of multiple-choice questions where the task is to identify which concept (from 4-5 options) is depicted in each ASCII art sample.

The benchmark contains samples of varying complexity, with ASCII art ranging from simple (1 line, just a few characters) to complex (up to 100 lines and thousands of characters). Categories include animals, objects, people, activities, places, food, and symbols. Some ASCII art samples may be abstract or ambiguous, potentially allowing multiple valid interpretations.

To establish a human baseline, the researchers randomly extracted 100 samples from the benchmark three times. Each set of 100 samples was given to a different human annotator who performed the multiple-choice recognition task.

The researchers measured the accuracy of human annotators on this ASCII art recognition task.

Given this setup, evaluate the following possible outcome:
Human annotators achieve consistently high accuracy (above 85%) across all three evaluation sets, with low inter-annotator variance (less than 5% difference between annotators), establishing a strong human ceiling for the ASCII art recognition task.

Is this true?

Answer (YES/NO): YES